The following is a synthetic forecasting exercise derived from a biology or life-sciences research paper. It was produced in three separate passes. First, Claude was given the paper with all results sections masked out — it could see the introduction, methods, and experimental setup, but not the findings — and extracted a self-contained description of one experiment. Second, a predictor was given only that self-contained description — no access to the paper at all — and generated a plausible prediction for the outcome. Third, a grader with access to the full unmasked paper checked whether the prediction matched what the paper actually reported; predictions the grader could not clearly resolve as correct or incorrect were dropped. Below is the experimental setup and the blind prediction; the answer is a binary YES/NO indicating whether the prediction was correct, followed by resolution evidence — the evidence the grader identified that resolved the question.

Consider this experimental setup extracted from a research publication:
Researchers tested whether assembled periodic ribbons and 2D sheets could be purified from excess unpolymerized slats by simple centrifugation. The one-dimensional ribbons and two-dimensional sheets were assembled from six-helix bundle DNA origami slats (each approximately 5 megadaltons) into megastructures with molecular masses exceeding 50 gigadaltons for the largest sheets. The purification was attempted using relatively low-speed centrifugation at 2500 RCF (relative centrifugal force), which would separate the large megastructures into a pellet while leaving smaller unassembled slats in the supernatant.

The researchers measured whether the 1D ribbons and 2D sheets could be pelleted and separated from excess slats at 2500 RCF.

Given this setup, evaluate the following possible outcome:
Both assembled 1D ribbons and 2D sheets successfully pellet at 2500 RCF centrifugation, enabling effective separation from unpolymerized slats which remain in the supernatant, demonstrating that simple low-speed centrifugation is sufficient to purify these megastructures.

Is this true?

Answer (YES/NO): YES